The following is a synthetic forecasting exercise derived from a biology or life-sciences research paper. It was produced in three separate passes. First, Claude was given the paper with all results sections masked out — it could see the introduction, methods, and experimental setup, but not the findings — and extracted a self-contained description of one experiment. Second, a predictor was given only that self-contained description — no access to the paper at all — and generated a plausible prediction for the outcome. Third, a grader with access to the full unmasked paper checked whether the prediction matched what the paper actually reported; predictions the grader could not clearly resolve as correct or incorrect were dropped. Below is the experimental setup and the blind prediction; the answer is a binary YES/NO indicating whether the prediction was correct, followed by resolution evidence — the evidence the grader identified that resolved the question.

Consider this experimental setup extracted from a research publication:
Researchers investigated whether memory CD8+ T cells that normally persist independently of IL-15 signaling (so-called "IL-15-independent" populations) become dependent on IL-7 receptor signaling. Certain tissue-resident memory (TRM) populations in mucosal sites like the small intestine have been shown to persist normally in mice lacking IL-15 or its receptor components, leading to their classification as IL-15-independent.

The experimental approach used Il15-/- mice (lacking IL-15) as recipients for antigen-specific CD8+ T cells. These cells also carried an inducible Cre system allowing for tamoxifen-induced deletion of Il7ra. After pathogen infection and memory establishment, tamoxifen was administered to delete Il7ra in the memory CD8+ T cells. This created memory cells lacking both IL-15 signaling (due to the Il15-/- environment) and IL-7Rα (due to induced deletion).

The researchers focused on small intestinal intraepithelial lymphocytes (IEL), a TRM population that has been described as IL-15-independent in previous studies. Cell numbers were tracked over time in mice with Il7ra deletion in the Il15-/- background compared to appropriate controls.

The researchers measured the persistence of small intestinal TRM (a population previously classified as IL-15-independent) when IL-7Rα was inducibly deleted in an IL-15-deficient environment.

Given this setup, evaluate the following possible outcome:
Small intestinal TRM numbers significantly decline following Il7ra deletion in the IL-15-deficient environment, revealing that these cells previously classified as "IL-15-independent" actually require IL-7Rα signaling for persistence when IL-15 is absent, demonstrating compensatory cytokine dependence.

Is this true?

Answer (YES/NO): YES